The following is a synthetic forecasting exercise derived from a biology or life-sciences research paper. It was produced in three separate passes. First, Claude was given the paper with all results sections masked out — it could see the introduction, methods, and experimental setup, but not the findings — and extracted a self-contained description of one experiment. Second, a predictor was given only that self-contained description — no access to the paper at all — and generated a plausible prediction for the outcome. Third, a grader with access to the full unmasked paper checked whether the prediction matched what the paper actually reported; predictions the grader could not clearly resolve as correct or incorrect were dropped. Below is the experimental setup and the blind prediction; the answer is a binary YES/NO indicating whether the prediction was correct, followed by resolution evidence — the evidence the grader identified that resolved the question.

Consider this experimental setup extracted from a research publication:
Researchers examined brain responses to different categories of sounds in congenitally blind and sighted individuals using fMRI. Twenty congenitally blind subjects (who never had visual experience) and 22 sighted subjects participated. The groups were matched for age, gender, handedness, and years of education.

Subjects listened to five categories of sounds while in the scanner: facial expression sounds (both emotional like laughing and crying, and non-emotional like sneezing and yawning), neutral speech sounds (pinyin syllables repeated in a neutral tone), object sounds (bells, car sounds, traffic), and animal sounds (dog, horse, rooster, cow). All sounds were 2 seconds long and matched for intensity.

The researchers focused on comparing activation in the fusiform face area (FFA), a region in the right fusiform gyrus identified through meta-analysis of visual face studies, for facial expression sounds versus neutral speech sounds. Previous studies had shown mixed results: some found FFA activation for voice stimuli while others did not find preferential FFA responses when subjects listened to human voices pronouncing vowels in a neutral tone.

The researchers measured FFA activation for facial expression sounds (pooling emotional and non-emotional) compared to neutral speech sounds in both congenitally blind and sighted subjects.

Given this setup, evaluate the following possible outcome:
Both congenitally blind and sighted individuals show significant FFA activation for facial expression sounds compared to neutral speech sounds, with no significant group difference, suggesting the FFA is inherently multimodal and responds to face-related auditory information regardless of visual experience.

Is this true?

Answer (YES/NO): NO